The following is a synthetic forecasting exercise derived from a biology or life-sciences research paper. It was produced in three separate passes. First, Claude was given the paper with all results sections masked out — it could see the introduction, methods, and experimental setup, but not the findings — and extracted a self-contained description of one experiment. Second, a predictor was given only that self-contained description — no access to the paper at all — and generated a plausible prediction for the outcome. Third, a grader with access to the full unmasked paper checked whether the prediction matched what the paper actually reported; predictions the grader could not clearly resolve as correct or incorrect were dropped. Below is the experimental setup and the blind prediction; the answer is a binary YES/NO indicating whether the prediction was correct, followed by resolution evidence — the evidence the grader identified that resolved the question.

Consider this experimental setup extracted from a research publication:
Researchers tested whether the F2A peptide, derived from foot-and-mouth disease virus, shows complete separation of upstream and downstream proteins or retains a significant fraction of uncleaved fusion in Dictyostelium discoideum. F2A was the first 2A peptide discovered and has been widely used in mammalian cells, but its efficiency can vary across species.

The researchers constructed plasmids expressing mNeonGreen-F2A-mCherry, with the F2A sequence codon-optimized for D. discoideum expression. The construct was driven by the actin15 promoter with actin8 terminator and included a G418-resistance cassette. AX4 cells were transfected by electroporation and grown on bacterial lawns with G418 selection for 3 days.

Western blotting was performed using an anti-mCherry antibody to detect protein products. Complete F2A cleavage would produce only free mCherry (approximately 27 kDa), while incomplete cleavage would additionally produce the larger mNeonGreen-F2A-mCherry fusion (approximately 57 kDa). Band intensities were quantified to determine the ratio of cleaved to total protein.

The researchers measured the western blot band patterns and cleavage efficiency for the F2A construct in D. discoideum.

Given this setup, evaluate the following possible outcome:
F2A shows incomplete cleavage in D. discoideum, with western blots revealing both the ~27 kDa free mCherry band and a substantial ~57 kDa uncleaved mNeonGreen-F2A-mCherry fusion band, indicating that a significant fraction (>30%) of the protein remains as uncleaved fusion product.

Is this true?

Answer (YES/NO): YES